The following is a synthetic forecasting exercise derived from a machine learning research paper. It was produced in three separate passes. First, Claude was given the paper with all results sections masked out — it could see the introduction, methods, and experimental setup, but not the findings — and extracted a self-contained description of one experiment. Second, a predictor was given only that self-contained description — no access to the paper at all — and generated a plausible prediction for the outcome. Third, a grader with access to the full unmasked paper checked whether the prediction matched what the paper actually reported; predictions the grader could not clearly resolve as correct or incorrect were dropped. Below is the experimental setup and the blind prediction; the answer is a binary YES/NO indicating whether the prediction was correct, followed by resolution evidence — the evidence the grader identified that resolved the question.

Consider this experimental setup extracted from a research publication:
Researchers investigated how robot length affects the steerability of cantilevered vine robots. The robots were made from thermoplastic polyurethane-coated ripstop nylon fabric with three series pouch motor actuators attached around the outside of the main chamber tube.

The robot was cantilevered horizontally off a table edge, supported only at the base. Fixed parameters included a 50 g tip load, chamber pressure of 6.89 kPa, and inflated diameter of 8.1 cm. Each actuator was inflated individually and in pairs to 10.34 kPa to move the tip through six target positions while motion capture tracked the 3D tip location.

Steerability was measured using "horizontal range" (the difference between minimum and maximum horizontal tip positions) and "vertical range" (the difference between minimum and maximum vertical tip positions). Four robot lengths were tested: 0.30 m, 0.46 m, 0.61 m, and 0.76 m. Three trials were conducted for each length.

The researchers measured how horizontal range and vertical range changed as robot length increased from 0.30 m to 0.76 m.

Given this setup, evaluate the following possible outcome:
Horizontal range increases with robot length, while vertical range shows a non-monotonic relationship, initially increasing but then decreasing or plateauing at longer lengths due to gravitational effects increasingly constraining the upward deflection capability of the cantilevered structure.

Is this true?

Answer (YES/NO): NO